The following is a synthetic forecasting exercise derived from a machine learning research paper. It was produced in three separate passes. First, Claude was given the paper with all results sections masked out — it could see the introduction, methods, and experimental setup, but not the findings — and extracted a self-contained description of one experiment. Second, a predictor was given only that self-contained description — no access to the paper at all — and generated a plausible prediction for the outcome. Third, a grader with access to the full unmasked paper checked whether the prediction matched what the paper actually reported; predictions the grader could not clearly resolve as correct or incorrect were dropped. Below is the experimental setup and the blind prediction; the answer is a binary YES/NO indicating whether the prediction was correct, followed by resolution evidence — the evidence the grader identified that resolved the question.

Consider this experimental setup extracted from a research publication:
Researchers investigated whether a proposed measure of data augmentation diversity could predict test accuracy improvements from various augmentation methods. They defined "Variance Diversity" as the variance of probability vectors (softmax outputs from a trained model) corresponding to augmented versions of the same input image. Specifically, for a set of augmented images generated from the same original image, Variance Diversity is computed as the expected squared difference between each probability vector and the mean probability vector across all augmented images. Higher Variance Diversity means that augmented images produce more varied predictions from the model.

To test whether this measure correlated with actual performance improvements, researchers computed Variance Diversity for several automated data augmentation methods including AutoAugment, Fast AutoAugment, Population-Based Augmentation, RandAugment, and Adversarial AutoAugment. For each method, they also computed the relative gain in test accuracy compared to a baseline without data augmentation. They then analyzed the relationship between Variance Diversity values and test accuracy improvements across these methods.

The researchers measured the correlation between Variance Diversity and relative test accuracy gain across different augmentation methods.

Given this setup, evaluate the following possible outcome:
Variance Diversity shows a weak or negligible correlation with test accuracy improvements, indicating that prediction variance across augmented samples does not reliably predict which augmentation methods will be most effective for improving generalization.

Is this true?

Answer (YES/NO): NO